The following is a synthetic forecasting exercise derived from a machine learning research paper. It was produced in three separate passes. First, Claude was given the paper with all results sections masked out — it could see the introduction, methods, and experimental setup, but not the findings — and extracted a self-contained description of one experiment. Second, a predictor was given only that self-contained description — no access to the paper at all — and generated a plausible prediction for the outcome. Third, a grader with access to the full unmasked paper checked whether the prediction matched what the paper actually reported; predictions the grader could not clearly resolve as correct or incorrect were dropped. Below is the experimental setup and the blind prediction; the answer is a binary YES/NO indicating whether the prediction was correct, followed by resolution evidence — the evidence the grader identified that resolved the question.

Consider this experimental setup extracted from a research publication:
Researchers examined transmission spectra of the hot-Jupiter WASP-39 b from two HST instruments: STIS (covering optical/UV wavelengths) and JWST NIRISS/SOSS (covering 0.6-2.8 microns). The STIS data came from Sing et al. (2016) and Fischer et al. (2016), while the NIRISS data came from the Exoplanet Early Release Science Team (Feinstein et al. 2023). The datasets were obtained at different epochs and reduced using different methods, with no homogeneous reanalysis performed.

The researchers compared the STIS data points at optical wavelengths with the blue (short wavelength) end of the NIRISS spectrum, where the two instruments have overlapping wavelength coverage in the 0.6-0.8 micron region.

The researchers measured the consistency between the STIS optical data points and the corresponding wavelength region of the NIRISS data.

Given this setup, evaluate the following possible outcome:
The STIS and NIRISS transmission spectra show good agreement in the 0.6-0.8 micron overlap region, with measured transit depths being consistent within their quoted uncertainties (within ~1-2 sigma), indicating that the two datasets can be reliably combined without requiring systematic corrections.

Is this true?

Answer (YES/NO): NO